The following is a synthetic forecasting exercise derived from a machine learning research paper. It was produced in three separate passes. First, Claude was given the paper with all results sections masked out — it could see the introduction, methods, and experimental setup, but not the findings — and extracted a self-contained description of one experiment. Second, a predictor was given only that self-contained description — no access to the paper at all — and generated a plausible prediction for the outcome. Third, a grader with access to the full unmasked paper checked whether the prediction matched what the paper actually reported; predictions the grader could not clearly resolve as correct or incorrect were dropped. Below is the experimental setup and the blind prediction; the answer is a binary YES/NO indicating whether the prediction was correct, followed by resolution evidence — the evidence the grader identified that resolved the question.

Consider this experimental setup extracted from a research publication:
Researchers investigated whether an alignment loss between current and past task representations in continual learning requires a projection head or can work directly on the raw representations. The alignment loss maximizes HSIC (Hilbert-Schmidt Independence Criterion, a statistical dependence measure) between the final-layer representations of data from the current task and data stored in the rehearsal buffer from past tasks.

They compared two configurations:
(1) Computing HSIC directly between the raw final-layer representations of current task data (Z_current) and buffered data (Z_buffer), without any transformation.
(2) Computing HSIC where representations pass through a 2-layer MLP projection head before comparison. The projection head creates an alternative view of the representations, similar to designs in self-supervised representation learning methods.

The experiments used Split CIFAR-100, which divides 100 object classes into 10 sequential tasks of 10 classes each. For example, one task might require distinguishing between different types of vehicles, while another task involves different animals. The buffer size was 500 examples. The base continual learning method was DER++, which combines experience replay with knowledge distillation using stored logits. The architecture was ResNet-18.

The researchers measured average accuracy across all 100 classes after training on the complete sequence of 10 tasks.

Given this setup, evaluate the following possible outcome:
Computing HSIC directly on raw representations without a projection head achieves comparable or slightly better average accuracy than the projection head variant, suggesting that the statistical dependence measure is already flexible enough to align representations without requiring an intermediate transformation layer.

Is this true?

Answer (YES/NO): NO